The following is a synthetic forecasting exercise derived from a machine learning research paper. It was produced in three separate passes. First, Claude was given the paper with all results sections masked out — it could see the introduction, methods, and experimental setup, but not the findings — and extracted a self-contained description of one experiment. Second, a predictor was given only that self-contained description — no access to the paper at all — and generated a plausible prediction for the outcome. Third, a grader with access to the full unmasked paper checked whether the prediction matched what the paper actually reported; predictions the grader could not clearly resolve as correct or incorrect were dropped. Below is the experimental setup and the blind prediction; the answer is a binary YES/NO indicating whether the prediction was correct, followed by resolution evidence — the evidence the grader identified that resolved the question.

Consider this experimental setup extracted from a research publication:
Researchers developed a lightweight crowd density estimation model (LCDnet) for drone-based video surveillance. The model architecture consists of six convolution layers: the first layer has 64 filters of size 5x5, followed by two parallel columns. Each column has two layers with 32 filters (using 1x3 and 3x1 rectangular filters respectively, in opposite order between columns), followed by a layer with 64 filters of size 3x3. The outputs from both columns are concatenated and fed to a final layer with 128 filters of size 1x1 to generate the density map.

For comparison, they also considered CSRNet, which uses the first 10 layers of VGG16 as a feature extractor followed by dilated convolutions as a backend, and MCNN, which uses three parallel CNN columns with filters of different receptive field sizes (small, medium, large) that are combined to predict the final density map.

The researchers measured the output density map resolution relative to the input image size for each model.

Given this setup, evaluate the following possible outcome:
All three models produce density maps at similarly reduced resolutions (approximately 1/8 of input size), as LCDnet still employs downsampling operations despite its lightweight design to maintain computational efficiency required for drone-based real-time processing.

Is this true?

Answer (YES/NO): NO